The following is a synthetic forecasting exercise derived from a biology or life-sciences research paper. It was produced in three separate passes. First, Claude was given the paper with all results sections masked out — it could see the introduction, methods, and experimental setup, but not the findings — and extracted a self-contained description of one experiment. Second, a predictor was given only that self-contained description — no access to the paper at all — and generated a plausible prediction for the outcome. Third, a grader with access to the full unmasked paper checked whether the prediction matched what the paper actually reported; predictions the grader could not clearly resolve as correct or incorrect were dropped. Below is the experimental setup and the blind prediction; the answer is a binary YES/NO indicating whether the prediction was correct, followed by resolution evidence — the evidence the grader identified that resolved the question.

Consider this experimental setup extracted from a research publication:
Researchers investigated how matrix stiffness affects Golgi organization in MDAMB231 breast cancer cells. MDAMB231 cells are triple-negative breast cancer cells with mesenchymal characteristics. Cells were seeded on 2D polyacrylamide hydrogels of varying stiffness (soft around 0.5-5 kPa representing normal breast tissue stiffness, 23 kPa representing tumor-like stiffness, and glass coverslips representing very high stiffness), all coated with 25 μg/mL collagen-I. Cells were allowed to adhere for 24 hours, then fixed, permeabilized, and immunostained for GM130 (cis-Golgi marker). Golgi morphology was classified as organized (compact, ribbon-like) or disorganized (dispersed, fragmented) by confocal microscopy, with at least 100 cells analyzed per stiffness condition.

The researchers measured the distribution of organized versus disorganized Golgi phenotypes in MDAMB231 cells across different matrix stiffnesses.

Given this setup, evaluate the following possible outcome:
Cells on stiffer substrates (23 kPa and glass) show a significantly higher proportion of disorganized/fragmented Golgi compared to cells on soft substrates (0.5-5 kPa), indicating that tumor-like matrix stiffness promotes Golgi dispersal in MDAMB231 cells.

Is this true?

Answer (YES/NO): NO